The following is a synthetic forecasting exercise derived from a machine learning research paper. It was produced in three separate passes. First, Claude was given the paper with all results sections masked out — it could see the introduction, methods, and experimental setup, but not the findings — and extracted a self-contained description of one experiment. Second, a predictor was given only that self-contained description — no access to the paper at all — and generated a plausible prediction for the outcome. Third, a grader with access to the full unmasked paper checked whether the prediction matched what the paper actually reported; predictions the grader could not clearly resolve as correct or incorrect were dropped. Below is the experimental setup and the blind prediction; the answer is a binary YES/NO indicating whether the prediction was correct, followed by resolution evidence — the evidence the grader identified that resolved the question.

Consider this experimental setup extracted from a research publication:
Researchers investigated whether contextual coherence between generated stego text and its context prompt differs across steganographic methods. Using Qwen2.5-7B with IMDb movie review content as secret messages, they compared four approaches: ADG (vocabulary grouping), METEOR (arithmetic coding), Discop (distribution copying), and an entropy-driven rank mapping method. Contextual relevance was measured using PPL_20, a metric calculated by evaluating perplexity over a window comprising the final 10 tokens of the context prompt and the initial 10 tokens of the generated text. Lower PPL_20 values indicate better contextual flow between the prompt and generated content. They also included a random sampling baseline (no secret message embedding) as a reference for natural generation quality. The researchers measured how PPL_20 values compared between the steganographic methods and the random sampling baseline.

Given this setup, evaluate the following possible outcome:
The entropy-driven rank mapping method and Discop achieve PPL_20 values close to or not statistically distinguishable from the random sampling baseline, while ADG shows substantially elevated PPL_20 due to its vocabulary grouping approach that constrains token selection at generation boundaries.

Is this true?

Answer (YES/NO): YES